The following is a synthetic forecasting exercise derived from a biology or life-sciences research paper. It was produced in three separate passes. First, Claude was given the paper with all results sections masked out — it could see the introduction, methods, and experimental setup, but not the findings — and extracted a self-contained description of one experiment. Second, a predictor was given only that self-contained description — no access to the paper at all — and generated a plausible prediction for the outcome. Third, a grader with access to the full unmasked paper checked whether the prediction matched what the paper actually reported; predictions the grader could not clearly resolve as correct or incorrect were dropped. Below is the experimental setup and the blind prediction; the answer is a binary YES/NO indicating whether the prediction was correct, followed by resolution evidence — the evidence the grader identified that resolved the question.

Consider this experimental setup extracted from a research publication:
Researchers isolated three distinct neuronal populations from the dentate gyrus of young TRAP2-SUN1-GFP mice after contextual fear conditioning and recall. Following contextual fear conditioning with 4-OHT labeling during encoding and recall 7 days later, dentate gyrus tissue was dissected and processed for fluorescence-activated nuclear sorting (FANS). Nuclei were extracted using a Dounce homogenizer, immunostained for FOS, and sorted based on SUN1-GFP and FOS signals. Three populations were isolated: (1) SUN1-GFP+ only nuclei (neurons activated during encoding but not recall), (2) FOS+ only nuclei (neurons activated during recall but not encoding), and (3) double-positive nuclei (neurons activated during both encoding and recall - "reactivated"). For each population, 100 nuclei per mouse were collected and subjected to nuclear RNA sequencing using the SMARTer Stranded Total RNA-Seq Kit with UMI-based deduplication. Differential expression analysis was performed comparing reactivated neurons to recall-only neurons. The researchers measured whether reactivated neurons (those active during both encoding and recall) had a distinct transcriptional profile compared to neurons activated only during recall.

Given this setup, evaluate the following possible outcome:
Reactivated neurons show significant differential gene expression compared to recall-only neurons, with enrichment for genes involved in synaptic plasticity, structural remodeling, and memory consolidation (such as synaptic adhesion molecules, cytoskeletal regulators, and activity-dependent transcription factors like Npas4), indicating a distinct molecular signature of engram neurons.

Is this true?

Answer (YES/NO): NO